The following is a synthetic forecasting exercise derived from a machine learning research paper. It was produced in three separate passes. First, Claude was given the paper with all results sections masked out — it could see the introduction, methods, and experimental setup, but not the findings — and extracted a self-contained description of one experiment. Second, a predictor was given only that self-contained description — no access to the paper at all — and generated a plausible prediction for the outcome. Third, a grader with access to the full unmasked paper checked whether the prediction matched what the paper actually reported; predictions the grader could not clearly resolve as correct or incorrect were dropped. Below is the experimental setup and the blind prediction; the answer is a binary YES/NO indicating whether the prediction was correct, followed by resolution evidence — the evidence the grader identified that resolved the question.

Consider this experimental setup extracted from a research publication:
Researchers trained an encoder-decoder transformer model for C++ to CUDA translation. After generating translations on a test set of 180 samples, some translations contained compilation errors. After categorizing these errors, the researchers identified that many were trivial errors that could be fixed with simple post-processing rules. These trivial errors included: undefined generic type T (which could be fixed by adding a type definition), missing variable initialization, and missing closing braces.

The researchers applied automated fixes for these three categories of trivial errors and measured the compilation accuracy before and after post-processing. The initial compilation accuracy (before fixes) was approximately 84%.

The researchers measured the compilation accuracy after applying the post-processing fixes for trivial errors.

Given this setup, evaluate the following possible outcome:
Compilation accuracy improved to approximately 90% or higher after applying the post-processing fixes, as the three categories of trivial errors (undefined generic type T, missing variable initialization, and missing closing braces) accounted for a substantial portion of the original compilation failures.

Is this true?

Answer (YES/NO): YES